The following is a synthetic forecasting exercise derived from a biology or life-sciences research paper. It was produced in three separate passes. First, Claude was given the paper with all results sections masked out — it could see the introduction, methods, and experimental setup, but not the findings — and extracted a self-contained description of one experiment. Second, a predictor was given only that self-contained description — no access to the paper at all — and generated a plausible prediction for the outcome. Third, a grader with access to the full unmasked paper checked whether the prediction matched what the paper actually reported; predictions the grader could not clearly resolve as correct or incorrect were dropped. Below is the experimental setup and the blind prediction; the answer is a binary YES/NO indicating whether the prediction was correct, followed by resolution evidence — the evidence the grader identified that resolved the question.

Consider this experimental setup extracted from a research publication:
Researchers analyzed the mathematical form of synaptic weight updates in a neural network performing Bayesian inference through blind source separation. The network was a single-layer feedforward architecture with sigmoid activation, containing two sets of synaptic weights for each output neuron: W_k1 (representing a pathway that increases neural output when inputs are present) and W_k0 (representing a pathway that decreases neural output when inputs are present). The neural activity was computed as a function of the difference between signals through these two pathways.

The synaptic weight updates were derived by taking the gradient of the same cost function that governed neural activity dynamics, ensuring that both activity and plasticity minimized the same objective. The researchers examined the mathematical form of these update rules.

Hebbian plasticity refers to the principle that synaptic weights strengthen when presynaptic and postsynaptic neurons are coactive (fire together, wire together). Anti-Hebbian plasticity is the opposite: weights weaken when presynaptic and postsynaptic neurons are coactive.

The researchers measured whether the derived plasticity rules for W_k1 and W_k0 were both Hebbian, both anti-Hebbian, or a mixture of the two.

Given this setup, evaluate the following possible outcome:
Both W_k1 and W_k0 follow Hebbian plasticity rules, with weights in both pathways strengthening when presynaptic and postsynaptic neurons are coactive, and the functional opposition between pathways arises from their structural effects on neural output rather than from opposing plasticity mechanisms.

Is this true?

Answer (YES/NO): NO